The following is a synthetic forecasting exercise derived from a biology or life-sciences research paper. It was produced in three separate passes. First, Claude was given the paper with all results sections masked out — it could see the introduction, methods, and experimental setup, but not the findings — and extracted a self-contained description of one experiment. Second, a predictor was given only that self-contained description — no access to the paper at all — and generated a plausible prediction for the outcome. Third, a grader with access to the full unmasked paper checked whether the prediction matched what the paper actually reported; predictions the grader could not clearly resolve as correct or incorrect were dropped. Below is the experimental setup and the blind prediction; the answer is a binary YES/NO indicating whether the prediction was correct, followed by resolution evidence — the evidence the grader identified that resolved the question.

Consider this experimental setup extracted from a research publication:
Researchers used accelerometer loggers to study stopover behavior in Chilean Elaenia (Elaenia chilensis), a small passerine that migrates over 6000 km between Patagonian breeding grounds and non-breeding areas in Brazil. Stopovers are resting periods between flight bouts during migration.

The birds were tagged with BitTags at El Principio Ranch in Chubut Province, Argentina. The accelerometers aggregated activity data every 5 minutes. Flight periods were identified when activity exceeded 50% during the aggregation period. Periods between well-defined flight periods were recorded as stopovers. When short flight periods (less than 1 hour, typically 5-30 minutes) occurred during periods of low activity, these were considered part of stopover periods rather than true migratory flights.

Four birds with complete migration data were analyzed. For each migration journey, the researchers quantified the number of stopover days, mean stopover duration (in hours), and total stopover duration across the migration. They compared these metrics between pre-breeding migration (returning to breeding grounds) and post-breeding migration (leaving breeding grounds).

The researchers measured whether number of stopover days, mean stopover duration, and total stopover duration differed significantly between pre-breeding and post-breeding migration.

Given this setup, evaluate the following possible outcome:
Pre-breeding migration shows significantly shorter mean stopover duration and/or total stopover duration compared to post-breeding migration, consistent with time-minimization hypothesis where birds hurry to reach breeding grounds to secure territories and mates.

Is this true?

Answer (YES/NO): NO